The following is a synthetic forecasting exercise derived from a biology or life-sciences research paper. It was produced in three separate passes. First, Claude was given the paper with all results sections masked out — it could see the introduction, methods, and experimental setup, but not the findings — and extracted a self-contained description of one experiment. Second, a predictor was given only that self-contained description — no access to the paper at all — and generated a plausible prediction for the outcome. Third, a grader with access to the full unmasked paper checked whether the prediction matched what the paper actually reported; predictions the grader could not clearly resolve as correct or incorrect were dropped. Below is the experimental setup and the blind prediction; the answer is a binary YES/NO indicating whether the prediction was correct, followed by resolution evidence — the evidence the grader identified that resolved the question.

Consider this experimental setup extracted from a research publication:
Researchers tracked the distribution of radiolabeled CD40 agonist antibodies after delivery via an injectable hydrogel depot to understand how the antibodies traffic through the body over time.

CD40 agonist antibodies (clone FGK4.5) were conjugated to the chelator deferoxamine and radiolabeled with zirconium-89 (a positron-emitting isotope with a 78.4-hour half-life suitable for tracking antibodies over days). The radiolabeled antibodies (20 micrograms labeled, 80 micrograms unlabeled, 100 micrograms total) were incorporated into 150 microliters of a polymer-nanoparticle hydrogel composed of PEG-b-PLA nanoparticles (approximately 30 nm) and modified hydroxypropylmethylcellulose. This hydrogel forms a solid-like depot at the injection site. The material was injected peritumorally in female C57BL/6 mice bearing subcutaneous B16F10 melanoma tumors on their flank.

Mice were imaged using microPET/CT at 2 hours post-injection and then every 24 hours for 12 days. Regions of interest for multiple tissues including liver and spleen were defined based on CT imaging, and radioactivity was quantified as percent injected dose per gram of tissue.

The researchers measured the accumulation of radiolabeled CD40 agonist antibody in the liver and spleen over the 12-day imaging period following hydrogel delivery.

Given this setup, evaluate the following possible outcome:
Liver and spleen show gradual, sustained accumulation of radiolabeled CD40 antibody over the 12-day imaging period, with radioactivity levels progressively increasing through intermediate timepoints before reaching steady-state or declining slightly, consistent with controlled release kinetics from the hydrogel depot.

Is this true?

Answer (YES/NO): NO